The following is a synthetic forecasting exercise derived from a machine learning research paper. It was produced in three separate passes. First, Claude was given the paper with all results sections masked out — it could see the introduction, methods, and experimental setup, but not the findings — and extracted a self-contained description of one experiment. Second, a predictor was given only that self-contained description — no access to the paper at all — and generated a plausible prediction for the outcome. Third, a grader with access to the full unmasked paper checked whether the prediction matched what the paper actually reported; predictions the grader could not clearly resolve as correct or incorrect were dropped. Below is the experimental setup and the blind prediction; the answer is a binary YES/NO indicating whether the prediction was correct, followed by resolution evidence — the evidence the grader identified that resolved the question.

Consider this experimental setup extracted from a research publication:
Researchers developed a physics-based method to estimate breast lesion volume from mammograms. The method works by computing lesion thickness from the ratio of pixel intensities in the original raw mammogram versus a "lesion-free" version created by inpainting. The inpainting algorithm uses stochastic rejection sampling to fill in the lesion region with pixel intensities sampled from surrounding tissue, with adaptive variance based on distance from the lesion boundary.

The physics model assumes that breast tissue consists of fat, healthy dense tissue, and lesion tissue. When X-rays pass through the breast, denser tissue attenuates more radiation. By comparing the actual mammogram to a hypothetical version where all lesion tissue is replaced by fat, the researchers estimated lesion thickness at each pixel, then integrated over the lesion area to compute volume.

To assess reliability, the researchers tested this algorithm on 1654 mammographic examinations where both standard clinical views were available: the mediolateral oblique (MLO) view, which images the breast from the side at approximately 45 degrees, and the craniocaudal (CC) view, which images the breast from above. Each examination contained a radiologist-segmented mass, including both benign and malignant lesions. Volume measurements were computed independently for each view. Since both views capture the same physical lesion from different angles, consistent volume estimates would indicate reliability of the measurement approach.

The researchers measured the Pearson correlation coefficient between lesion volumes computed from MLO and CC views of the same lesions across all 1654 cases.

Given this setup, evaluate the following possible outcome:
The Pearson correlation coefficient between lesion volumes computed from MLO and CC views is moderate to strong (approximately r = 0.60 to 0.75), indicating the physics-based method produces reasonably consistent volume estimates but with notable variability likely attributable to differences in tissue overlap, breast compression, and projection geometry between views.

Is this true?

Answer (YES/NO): NO